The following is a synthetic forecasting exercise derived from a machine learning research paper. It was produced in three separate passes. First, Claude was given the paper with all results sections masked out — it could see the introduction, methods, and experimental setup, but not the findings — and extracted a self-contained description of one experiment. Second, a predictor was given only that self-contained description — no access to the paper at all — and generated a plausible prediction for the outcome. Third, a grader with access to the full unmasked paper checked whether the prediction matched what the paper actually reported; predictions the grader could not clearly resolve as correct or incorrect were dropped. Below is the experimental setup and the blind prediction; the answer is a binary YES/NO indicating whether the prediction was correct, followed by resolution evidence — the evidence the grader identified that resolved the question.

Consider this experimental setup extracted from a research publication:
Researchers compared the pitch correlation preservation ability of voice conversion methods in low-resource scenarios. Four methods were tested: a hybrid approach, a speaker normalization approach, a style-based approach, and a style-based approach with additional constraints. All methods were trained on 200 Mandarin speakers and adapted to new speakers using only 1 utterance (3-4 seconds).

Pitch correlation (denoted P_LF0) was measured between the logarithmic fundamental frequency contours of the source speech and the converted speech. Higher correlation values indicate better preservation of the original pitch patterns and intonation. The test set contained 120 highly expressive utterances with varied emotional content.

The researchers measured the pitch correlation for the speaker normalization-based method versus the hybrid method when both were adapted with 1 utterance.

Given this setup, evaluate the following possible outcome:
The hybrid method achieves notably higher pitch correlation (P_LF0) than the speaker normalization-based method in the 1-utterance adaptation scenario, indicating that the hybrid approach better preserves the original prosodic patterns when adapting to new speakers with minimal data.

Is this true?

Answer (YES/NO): NO